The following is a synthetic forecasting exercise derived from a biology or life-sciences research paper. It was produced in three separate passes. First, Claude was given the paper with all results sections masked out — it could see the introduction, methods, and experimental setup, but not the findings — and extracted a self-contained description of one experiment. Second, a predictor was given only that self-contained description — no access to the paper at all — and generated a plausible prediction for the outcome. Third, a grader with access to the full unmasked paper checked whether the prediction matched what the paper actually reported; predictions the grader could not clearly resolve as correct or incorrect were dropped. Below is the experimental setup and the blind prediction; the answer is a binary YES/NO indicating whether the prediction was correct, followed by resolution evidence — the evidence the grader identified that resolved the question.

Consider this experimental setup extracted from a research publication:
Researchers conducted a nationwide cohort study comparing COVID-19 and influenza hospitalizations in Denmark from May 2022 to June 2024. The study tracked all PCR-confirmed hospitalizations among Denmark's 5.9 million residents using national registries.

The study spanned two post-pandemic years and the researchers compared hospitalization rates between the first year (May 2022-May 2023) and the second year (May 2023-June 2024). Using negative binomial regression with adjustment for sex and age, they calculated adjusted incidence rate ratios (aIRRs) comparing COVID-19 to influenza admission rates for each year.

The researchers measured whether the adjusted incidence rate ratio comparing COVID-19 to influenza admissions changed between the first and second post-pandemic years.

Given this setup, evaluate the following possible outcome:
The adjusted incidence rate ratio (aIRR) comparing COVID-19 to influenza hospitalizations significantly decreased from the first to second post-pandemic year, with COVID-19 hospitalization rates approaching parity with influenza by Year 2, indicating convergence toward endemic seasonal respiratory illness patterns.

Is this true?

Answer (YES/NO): NO